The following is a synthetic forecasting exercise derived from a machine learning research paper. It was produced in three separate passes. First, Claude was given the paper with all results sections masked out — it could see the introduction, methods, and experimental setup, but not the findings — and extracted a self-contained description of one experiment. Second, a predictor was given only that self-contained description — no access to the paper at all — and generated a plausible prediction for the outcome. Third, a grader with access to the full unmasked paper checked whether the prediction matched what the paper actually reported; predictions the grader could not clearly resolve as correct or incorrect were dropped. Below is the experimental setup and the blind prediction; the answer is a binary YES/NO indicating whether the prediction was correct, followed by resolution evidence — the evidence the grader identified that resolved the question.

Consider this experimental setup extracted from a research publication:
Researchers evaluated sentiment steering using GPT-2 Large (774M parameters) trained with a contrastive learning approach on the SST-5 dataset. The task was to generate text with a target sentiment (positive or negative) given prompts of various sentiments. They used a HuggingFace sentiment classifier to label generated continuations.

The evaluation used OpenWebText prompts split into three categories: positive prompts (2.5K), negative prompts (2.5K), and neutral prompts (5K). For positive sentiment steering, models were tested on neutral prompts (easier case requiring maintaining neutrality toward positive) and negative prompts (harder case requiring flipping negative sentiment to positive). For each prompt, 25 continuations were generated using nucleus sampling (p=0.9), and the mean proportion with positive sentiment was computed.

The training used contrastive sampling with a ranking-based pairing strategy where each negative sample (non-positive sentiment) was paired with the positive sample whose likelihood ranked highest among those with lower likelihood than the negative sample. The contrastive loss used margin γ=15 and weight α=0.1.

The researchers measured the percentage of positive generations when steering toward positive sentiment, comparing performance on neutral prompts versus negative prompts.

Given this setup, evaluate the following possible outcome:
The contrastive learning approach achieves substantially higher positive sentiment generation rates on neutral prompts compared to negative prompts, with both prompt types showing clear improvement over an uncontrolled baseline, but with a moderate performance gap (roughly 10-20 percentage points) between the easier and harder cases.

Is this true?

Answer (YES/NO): YES